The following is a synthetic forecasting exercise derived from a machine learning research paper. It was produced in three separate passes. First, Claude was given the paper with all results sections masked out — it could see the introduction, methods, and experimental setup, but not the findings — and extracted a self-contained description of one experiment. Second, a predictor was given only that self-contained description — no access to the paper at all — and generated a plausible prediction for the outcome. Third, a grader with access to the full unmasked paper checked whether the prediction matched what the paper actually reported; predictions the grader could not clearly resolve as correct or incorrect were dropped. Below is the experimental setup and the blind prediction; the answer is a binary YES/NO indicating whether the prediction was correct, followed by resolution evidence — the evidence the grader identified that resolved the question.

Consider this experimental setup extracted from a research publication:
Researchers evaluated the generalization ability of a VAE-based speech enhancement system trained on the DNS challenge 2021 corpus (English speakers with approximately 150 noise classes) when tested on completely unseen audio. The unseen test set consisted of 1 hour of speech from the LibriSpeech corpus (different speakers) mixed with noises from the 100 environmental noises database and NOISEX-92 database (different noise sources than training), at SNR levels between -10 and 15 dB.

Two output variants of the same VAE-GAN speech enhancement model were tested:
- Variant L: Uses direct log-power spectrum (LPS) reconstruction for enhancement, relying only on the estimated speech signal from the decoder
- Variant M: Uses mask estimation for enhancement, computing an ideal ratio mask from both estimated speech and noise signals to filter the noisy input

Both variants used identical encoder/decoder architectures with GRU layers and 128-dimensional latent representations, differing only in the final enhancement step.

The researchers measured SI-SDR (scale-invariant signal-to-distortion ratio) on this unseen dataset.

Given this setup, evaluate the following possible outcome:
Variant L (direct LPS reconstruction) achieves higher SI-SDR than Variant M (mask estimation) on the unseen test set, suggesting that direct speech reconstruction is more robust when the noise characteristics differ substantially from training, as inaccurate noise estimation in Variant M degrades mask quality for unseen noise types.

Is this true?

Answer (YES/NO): NO